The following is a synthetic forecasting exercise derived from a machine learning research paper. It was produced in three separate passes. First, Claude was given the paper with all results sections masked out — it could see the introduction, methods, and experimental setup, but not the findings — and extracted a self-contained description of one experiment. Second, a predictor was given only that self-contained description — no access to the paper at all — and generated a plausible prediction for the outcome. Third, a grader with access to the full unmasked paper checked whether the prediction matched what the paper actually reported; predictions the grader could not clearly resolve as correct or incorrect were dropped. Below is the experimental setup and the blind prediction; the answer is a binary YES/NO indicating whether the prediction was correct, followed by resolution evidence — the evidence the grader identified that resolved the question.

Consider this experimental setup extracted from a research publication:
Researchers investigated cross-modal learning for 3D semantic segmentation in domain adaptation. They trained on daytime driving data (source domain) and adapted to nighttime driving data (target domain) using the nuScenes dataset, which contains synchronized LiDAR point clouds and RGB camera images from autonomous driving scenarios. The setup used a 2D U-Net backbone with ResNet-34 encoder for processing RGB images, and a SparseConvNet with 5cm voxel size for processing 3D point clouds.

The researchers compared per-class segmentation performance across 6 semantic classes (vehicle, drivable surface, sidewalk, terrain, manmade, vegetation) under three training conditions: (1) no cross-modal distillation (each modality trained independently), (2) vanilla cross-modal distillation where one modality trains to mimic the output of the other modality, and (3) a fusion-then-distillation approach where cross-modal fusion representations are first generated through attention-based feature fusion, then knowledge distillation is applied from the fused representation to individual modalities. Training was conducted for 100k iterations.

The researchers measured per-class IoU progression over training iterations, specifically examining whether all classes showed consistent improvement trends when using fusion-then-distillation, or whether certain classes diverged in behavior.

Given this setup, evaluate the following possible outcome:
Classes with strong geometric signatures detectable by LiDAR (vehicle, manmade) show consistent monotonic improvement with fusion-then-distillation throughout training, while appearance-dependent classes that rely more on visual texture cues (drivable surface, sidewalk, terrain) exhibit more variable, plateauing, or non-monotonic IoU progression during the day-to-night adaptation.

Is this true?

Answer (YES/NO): NO